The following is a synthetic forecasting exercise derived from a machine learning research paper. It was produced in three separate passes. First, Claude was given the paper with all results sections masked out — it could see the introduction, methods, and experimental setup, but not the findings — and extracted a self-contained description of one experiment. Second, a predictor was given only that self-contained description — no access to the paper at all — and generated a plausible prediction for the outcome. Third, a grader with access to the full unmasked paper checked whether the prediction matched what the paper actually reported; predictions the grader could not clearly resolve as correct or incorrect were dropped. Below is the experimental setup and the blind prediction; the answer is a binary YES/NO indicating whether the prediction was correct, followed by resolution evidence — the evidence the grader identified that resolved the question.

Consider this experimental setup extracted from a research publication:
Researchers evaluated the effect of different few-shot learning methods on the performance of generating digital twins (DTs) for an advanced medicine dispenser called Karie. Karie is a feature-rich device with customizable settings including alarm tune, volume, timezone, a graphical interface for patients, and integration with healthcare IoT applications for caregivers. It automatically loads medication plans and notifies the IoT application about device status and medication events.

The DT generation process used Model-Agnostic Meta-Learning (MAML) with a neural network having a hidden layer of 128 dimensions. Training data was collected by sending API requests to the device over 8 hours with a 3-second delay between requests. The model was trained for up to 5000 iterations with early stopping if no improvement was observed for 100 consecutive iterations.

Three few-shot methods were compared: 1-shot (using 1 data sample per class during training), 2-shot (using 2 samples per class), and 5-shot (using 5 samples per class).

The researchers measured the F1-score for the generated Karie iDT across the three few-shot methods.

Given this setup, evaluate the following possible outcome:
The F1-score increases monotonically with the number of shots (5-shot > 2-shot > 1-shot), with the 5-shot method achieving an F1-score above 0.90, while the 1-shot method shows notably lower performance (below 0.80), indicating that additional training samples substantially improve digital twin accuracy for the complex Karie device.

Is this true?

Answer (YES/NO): NO